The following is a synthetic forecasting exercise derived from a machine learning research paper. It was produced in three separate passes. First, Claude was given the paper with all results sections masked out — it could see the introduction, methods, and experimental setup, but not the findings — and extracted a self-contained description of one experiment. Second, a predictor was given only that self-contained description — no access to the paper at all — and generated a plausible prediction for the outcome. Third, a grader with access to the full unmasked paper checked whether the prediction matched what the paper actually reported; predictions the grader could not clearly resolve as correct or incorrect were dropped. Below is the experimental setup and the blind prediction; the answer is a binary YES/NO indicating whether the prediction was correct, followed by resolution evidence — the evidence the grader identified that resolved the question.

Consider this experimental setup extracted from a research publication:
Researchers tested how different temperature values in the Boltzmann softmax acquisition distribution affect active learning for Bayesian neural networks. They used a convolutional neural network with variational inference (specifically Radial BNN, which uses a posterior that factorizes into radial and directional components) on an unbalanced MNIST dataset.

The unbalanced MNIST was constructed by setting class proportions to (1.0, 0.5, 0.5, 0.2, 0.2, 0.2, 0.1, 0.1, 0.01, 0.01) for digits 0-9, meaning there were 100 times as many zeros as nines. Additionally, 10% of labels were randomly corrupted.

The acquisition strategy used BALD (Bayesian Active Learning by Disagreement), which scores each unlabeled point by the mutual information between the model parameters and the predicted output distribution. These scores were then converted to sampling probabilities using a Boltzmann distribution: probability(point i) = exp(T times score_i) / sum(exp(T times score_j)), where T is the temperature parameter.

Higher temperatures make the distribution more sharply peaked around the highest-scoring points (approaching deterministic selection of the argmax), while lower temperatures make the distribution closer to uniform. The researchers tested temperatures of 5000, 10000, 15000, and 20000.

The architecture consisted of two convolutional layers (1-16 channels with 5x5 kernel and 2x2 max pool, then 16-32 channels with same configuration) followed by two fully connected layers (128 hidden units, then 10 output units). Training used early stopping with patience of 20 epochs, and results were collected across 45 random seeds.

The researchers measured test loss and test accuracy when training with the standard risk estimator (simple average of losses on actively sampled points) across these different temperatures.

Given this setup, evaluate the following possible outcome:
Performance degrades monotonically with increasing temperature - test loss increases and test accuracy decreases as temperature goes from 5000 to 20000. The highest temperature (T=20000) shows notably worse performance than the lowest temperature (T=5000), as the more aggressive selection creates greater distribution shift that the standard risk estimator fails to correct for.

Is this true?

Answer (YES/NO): NO